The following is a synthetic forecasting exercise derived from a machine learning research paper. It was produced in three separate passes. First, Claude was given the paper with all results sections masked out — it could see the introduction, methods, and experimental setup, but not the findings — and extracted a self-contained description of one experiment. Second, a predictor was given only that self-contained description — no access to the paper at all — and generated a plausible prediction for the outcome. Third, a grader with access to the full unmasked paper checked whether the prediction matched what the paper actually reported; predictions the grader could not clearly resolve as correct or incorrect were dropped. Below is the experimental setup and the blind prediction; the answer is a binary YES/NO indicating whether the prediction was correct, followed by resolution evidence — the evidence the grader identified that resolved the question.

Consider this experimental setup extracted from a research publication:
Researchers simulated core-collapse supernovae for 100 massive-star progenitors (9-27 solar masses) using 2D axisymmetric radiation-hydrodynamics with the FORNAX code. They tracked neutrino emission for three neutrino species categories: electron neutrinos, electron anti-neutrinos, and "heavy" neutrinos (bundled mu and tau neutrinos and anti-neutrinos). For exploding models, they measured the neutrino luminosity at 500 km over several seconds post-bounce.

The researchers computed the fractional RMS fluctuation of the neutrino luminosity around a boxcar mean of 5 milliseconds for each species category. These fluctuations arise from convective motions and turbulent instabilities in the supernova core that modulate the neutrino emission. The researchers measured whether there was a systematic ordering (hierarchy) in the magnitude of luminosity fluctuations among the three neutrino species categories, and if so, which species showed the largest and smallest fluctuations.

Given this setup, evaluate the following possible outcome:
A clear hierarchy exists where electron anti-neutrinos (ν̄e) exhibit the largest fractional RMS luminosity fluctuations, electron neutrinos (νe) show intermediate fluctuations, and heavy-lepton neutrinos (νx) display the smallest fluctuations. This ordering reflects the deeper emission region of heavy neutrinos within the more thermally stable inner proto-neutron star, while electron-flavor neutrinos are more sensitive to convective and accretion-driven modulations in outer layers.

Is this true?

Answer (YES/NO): NO